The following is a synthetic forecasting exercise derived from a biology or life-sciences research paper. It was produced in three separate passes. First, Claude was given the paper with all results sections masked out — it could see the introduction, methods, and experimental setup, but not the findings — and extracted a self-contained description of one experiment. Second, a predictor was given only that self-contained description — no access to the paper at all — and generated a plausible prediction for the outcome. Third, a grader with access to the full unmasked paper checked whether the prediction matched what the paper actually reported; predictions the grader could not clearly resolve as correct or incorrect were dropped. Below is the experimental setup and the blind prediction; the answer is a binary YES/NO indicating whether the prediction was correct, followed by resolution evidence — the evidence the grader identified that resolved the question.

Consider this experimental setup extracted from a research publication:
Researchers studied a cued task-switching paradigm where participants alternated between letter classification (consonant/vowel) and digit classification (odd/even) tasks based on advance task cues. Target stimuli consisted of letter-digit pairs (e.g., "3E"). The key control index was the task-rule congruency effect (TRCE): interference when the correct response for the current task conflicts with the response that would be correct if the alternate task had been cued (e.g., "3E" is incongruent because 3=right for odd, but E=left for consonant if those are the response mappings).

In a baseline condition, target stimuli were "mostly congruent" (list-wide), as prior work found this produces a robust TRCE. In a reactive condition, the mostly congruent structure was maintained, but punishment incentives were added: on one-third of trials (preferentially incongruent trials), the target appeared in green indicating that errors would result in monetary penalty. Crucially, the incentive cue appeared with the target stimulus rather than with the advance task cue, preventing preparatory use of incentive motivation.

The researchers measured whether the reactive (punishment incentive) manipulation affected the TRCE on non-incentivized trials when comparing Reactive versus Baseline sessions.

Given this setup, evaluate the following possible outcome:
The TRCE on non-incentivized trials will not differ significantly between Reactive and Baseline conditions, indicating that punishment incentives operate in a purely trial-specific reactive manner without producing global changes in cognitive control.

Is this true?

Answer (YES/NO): YES